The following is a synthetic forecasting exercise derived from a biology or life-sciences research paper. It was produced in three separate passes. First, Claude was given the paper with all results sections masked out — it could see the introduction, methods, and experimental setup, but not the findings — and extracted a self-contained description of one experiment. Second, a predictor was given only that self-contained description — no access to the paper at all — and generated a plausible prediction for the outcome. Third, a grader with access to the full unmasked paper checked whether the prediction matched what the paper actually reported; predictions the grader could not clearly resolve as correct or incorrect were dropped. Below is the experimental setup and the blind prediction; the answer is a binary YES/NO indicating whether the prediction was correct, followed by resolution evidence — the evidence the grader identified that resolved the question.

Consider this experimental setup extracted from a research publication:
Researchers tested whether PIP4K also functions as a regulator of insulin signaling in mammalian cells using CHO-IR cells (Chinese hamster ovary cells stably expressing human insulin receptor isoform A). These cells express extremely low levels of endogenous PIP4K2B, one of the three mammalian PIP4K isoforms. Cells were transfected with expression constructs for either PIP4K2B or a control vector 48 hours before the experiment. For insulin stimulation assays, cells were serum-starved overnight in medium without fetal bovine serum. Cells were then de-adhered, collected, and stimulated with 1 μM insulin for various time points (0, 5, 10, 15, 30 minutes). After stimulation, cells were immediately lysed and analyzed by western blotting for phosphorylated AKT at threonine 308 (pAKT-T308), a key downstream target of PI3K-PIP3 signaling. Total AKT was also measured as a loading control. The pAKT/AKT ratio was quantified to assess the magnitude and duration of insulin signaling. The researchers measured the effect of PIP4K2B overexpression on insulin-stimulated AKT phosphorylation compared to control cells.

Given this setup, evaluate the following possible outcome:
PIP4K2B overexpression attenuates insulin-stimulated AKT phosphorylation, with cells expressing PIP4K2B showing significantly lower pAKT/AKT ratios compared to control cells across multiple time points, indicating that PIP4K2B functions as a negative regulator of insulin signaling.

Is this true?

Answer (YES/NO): NO